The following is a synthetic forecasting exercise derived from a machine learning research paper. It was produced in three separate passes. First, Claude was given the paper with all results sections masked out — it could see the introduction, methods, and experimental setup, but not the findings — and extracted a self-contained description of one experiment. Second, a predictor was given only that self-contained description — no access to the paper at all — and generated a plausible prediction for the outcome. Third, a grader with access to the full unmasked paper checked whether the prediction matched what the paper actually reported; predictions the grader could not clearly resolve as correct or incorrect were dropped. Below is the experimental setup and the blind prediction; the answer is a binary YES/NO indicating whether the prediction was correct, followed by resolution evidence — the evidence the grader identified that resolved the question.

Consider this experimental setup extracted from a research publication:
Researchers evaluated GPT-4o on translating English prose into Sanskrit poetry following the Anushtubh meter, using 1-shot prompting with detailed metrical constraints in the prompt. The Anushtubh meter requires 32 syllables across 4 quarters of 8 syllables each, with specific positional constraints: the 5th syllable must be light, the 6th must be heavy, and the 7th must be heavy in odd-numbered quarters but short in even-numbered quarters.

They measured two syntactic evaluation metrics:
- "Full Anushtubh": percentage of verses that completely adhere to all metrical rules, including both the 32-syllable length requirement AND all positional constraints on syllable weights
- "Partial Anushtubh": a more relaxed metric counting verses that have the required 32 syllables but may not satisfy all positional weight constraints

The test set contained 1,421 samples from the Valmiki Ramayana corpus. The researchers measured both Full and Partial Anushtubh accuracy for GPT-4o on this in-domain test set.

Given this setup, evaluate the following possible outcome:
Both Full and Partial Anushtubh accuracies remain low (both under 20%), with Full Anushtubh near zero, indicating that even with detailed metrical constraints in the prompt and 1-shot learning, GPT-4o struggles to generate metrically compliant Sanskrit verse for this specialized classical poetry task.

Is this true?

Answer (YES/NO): NO